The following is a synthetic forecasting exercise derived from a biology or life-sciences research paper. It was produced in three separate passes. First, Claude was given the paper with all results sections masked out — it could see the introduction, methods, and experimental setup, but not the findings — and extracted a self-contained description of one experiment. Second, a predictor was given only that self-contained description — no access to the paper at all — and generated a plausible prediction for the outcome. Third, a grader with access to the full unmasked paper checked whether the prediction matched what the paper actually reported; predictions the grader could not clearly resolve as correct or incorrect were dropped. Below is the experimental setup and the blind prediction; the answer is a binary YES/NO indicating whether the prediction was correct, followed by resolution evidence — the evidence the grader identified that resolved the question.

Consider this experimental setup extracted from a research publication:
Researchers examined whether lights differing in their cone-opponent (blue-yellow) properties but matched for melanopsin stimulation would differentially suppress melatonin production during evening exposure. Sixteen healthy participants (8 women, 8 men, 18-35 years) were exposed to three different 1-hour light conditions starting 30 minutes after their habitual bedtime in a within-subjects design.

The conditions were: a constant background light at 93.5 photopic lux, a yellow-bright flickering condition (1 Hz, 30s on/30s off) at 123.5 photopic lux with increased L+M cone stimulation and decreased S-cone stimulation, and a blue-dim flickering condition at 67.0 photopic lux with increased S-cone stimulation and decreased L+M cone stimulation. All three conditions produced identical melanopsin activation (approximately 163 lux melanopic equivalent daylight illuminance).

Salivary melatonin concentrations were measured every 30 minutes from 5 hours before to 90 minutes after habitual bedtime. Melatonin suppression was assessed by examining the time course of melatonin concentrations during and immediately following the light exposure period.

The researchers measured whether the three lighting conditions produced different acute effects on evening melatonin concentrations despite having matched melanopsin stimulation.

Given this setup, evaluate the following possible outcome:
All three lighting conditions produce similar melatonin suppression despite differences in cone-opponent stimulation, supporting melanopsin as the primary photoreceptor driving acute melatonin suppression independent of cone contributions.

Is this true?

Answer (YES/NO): YES